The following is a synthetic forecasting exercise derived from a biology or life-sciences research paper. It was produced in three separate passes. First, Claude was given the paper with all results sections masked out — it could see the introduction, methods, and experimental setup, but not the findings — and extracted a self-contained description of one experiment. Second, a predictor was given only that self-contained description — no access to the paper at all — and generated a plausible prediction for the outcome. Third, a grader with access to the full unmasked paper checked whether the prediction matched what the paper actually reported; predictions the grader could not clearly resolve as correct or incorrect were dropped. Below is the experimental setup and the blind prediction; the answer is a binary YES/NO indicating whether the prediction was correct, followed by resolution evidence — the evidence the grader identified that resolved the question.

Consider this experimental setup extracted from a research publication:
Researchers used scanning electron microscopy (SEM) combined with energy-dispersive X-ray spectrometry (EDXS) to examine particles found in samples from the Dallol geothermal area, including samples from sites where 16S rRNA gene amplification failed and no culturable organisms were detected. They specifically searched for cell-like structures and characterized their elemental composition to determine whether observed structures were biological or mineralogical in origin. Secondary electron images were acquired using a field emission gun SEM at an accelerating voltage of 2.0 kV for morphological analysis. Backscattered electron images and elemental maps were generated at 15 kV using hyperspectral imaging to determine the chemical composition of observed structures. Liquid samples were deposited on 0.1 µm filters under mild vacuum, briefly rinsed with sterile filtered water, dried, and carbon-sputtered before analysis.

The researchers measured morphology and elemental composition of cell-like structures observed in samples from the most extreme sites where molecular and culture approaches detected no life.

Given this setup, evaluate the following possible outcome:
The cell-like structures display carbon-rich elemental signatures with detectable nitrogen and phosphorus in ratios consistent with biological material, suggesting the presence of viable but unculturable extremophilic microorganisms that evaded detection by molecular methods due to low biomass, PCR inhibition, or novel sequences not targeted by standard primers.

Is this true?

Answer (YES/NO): NO